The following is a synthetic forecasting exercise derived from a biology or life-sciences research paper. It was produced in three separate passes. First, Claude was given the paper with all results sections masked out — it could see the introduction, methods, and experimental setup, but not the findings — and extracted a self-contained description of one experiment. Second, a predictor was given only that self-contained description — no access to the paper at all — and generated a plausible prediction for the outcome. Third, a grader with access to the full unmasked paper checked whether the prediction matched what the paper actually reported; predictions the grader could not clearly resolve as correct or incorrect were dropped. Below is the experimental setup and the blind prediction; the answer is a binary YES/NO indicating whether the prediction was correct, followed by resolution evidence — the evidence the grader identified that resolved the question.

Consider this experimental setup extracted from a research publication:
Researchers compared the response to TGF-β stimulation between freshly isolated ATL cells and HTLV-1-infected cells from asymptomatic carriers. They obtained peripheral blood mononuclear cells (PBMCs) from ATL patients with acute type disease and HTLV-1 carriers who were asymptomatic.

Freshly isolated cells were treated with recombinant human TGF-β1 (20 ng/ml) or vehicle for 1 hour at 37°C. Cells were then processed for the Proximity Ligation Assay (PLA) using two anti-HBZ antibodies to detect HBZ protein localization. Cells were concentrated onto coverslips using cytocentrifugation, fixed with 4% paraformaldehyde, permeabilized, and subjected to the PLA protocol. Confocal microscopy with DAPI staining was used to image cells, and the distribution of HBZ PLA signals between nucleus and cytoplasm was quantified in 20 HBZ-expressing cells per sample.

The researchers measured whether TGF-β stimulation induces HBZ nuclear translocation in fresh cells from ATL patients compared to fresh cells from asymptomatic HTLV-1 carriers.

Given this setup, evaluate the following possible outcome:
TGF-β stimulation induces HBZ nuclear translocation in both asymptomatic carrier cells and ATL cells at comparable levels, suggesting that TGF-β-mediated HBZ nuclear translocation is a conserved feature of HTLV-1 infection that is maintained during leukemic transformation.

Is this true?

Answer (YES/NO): NO